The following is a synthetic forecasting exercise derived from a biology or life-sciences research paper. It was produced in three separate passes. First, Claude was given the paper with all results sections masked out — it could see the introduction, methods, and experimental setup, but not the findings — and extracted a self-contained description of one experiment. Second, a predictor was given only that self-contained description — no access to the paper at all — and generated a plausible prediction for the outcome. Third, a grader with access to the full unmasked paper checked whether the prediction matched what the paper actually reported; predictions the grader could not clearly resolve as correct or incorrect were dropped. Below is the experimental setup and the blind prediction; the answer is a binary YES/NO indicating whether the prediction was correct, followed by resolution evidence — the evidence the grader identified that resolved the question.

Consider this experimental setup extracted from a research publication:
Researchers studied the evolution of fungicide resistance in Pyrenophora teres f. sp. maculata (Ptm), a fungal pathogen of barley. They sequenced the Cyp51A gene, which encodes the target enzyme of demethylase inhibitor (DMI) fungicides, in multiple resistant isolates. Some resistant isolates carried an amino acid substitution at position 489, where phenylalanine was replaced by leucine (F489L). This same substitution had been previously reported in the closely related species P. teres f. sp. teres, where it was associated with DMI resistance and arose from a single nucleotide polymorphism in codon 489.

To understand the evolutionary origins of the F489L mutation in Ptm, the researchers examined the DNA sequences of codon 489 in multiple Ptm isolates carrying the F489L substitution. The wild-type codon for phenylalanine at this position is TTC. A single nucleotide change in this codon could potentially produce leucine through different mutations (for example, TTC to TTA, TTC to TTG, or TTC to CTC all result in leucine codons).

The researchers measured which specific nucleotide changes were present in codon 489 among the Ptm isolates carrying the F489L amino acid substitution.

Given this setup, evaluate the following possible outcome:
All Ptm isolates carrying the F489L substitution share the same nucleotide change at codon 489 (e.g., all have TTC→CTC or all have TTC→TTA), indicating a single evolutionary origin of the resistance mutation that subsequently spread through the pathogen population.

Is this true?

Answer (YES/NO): NO